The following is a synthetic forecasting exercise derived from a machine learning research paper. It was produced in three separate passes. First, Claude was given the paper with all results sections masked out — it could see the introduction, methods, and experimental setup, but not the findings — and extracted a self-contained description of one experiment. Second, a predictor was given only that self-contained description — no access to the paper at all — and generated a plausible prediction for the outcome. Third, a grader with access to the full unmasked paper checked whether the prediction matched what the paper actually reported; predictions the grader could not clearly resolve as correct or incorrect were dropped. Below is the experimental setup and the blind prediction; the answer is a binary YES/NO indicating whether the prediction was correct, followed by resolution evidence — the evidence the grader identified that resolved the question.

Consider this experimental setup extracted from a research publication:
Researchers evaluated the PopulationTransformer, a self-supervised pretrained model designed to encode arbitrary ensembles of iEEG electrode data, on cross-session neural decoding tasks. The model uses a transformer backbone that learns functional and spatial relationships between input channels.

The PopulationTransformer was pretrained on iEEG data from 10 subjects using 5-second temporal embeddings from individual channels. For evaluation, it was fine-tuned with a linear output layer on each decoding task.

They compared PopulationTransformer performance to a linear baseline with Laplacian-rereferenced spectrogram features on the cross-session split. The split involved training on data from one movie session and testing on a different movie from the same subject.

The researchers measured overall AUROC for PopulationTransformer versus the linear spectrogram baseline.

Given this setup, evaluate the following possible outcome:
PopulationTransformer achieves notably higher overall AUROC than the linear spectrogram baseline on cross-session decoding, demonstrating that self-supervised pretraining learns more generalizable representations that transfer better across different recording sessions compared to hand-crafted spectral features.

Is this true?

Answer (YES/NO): NO